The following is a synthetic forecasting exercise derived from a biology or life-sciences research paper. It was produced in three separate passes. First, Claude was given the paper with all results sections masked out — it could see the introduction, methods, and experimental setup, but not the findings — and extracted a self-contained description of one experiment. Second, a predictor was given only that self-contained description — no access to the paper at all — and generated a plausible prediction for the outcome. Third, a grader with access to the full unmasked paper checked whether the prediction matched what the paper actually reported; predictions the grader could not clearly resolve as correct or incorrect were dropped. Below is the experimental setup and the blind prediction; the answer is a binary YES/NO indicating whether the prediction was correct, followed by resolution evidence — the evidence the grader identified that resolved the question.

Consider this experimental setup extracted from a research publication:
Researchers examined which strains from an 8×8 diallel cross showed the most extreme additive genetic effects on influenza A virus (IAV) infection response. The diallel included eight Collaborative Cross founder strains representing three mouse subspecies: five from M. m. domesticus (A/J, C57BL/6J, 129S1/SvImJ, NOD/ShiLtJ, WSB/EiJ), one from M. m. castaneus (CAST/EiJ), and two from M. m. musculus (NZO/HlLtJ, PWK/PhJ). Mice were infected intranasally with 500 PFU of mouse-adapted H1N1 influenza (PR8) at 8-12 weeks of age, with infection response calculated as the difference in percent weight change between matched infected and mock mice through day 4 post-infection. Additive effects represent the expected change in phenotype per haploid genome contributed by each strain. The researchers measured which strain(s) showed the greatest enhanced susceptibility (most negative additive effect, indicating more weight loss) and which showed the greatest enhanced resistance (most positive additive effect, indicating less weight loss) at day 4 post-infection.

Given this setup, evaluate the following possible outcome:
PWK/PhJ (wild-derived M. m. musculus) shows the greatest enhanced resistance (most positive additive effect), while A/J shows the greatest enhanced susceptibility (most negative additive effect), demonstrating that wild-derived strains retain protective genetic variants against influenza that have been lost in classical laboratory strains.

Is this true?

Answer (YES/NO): NO